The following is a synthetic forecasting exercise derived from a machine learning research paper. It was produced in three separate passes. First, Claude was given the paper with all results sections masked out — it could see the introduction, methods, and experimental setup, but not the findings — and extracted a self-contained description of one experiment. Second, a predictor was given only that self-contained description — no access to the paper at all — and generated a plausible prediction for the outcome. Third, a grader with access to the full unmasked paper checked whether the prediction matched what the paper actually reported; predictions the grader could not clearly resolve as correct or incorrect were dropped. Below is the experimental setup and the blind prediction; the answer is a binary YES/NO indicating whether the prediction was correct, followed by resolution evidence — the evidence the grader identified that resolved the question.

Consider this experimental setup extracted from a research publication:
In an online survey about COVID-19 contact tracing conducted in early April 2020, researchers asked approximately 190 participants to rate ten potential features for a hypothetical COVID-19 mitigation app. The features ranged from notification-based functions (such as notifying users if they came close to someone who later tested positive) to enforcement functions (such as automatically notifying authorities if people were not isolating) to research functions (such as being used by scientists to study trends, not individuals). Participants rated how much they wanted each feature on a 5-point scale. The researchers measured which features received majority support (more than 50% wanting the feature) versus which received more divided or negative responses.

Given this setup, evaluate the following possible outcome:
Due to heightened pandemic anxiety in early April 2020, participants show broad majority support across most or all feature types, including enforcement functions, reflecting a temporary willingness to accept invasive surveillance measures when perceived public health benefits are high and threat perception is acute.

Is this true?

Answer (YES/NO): NO